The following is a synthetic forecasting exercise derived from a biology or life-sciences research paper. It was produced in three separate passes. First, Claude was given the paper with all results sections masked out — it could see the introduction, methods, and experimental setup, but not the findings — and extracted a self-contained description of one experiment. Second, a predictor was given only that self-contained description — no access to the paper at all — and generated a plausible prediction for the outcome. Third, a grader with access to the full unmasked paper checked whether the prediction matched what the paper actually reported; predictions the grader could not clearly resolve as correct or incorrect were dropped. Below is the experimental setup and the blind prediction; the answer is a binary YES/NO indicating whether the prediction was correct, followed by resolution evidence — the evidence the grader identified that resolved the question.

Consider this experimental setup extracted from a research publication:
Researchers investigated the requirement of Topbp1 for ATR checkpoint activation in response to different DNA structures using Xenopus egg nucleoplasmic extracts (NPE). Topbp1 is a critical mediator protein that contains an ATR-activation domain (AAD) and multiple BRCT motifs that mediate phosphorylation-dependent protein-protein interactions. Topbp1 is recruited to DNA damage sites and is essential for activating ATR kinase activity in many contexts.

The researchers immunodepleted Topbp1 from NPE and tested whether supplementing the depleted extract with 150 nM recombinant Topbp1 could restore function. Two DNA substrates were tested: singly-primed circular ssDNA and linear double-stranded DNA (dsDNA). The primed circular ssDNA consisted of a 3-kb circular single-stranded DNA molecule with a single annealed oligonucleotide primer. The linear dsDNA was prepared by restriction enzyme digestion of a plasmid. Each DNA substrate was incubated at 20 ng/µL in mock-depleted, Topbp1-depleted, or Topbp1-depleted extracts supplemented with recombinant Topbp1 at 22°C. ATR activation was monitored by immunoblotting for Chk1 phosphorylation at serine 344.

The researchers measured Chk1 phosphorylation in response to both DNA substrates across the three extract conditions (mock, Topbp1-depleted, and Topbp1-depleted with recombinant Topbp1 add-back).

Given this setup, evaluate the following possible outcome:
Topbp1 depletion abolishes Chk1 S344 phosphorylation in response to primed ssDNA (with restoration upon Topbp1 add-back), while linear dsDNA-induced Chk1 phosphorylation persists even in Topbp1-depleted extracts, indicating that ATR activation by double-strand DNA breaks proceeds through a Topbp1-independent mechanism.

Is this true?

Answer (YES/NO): NO